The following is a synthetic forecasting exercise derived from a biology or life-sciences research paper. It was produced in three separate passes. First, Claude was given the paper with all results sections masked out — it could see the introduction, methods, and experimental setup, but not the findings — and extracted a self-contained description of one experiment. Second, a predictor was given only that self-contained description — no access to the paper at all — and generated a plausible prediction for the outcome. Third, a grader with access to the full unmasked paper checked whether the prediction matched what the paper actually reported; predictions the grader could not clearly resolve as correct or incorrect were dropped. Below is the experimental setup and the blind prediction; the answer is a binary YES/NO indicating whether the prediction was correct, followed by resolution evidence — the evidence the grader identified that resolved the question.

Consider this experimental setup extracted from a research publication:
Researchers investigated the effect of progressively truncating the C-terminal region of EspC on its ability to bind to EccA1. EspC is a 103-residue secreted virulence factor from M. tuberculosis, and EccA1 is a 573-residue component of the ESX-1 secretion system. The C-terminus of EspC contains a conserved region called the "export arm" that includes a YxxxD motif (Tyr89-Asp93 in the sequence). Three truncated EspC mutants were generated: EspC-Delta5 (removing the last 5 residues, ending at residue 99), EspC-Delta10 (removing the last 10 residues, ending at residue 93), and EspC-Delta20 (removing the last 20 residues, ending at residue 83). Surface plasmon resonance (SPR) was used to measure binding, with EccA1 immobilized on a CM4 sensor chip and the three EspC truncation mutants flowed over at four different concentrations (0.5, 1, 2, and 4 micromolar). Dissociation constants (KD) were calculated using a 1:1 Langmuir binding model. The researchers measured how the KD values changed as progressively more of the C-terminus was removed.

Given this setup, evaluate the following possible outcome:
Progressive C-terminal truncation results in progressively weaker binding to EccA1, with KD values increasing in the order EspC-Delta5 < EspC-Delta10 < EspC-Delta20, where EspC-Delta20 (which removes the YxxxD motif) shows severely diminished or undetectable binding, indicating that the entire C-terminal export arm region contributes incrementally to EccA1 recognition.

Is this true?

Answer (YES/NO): YES